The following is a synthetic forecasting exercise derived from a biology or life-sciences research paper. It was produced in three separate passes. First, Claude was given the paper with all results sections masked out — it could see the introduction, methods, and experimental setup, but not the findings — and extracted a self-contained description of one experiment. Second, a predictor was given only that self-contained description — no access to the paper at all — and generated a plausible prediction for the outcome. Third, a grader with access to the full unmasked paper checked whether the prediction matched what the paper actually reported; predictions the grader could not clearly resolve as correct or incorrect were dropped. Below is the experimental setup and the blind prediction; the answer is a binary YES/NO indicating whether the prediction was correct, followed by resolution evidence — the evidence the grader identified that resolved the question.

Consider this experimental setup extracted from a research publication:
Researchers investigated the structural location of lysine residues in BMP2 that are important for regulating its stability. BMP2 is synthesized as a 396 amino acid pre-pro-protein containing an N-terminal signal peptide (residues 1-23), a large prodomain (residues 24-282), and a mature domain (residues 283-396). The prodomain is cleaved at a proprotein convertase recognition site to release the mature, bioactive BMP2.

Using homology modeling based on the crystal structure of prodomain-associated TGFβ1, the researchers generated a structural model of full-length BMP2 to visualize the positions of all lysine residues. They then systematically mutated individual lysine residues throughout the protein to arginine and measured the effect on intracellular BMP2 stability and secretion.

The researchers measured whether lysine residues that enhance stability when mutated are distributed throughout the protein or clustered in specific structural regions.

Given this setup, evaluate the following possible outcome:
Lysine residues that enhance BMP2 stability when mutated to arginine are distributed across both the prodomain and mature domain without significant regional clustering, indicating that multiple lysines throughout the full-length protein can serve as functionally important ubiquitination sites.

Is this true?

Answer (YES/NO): NO